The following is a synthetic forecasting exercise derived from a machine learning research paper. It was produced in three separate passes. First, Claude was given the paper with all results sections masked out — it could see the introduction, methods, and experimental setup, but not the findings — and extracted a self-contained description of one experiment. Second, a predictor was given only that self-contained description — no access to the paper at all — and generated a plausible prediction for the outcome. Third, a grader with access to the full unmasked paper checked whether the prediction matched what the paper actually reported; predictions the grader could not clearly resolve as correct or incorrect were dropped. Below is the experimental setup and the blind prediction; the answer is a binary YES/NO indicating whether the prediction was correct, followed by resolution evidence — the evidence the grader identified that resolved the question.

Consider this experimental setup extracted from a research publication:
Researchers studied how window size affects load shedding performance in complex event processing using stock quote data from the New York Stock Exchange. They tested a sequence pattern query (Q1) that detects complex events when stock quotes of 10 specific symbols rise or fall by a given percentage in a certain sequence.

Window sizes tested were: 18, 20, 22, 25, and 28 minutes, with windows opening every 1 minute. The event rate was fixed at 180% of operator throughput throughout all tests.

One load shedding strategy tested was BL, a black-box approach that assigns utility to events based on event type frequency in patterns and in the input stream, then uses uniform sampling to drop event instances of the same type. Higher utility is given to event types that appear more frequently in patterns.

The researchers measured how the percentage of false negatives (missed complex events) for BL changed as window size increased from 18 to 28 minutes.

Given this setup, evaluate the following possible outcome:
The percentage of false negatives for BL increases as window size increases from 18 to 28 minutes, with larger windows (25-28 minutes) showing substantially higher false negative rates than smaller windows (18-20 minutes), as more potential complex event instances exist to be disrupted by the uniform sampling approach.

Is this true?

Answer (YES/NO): NO